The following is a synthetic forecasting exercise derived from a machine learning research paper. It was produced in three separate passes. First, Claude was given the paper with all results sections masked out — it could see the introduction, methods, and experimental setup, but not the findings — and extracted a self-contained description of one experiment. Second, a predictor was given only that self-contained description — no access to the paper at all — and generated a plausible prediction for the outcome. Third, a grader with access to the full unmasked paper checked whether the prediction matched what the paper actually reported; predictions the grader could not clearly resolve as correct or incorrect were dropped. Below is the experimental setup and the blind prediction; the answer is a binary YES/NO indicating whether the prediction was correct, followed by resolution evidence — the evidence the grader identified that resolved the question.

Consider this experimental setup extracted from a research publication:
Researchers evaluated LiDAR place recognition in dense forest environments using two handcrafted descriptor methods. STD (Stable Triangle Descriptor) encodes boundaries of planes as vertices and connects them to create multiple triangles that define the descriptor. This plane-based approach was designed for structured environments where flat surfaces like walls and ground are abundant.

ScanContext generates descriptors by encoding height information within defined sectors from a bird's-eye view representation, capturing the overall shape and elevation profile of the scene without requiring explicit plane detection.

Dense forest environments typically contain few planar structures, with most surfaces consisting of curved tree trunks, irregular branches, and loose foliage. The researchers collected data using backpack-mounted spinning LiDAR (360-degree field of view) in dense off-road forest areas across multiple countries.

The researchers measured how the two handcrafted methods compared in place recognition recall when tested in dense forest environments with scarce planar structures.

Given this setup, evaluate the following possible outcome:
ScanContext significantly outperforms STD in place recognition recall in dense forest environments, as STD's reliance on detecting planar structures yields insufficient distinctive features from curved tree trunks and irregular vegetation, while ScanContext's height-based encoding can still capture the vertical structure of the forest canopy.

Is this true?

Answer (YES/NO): NO